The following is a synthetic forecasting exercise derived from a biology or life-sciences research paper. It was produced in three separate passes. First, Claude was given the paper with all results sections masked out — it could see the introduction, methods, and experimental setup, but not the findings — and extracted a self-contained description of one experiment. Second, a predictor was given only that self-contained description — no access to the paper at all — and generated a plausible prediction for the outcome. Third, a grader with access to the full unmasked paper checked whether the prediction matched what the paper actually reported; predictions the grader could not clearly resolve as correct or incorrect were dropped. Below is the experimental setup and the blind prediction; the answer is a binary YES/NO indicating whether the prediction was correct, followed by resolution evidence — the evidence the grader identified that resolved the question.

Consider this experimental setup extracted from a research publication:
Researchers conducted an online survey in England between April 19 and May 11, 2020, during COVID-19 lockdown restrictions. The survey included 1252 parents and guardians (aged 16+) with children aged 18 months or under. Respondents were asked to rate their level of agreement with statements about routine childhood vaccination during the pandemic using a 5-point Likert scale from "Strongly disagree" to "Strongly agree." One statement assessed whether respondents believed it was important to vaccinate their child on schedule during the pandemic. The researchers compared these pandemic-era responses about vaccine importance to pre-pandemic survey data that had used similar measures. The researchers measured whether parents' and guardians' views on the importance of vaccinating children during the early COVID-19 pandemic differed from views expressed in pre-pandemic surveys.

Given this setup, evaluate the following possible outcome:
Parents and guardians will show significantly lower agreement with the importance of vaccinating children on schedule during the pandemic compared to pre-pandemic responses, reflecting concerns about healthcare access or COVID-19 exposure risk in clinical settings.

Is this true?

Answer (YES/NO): NO